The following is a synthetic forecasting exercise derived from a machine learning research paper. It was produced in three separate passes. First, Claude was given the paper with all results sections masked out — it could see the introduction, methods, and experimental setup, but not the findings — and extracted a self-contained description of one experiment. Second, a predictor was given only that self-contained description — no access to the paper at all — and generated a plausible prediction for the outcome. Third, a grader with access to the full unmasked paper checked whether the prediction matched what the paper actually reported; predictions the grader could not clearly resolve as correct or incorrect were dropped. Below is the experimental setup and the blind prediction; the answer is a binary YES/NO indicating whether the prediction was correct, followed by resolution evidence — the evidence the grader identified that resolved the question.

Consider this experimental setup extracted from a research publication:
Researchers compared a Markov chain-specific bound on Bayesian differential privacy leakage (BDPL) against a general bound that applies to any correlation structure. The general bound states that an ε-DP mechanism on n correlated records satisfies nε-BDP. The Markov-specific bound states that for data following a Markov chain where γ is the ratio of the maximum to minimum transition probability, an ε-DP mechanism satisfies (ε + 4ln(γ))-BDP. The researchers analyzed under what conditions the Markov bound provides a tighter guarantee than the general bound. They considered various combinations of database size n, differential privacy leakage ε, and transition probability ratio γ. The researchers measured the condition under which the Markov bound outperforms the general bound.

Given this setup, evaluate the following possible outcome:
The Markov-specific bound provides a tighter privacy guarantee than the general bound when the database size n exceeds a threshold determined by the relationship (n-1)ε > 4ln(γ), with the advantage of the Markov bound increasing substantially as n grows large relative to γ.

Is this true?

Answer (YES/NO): YES